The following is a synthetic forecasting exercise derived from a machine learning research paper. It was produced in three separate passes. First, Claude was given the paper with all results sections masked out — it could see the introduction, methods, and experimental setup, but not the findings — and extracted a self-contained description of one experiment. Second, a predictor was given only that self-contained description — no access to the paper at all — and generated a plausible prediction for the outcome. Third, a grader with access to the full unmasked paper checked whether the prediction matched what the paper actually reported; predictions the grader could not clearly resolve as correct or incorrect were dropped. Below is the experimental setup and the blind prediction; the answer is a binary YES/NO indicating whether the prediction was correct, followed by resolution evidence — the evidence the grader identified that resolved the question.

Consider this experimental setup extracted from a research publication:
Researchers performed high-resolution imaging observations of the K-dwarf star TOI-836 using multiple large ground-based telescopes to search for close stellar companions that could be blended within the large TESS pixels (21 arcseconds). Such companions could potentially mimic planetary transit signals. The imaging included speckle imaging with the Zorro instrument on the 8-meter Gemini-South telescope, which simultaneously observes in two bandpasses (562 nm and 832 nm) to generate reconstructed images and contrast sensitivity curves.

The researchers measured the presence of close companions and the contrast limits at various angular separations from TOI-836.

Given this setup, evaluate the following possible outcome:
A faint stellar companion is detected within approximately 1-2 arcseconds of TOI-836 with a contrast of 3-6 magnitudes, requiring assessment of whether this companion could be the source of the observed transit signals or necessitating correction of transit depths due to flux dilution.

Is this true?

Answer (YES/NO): NO